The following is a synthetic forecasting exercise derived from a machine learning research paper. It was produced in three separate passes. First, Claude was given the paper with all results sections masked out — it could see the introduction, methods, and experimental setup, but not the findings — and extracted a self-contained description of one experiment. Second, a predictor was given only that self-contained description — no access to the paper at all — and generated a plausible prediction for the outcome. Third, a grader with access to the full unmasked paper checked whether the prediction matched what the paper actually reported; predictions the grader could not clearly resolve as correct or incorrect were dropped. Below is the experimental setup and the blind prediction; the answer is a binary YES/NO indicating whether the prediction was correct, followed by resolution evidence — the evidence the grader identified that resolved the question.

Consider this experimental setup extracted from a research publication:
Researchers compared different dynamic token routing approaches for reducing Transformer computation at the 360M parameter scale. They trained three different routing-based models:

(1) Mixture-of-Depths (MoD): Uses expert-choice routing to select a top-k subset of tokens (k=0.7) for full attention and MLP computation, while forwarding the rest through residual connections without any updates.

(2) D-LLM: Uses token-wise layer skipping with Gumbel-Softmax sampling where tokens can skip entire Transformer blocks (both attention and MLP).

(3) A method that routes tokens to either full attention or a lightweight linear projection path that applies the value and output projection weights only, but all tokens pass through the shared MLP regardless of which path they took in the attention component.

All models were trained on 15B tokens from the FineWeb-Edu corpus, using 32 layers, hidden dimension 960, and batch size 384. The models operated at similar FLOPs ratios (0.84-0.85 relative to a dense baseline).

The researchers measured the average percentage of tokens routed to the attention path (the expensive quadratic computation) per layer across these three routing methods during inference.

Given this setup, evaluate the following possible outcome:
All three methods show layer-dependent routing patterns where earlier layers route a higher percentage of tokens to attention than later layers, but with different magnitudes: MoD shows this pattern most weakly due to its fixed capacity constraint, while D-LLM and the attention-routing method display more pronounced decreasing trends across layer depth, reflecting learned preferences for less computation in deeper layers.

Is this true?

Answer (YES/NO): NO